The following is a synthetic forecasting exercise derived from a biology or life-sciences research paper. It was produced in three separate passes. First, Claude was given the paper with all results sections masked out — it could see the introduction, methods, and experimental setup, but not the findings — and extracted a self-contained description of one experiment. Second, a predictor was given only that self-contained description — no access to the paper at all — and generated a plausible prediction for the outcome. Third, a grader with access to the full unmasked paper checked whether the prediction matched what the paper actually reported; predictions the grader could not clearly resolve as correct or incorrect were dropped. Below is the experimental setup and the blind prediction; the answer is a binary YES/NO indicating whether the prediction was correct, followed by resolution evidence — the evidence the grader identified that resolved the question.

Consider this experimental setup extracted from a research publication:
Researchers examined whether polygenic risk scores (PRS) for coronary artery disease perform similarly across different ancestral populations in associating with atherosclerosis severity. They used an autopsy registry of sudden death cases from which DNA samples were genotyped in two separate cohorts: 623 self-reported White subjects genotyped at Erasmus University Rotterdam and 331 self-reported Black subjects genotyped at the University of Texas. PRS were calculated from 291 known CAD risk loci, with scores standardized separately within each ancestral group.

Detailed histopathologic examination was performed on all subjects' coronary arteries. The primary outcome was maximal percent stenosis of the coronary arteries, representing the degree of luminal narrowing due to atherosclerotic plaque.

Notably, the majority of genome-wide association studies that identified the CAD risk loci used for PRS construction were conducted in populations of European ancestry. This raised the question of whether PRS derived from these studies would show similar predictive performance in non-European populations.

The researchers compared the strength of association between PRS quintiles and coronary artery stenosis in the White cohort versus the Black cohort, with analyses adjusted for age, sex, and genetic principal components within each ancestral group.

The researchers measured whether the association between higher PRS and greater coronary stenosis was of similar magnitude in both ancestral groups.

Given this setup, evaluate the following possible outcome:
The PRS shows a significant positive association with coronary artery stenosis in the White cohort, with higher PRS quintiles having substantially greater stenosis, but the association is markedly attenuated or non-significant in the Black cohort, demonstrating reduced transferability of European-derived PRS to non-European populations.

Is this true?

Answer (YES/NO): NO